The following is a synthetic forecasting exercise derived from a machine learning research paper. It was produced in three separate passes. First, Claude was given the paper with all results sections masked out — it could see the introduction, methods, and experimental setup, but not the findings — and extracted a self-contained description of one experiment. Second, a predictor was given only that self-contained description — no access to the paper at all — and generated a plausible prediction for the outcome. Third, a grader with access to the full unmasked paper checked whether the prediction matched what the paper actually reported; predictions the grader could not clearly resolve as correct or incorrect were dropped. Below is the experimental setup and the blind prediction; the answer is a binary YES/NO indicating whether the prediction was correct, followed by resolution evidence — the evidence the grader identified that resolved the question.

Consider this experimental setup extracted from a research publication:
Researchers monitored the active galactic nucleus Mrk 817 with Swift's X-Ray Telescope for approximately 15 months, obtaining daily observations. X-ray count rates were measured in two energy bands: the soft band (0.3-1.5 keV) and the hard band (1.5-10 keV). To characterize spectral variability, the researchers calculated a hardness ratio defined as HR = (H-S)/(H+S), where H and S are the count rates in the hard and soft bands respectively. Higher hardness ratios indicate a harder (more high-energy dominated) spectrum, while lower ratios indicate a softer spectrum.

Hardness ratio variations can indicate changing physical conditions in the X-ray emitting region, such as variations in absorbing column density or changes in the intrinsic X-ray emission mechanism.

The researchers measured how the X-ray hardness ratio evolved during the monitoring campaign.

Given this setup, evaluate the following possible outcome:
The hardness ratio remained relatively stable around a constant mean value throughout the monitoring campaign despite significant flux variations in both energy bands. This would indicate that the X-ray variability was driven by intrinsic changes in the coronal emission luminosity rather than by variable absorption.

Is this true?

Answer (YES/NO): NO